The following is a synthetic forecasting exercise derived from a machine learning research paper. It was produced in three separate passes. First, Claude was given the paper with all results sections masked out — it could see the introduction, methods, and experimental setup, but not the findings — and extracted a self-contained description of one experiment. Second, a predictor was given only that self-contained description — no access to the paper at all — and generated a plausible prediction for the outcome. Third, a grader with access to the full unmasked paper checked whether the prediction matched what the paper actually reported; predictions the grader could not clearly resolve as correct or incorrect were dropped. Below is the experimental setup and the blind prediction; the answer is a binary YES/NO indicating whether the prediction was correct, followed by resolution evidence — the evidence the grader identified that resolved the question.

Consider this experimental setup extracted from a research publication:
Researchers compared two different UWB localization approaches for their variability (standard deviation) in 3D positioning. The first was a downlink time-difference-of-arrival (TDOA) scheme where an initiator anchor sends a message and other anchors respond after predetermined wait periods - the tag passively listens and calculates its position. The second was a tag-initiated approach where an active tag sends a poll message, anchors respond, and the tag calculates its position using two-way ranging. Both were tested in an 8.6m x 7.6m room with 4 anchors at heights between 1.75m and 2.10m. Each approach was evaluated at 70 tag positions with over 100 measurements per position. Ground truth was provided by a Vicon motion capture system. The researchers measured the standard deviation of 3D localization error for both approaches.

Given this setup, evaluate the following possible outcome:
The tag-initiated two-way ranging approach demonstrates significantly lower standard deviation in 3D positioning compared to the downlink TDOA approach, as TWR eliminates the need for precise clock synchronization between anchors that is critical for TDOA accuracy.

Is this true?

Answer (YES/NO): NO